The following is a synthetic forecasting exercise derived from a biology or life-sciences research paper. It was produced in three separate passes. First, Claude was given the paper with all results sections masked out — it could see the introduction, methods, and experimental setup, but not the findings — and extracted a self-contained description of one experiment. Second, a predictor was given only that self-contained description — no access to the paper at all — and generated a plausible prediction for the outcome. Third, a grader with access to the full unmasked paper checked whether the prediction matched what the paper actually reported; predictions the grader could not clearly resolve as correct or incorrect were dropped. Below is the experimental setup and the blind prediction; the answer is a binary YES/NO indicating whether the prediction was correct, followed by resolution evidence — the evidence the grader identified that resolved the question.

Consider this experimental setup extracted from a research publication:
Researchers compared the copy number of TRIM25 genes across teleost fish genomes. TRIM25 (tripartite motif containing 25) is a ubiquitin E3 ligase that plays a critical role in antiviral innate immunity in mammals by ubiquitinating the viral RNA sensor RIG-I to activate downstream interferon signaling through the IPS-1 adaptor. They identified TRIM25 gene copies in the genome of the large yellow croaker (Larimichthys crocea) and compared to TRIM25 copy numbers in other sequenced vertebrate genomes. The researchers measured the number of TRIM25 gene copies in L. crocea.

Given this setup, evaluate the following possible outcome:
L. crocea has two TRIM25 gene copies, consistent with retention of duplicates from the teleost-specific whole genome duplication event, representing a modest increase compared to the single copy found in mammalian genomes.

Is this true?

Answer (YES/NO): NO